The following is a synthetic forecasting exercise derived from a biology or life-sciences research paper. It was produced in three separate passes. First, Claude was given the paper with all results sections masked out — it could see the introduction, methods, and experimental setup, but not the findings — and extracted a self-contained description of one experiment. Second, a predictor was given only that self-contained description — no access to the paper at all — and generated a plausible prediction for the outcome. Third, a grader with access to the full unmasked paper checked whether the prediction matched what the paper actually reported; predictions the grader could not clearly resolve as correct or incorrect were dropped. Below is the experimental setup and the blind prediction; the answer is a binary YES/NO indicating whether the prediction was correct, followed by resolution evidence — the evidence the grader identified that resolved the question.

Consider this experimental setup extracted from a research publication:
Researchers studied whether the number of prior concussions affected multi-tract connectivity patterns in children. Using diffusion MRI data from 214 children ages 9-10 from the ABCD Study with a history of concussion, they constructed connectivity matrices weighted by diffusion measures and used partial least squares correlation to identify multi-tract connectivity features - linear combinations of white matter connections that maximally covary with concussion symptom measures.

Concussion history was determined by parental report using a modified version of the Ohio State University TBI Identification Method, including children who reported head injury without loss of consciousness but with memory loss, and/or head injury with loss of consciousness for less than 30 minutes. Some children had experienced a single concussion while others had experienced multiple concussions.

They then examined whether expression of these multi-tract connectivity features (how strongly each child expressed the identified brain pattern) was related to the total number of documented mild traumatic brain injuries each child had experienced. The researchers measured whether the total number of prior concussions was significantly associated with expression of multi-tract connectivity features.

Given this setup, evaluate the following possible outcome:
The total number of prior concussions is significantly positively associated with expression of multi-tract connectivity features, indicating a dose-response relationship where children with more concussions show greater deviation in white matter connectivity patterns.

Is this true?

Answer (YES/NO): NO